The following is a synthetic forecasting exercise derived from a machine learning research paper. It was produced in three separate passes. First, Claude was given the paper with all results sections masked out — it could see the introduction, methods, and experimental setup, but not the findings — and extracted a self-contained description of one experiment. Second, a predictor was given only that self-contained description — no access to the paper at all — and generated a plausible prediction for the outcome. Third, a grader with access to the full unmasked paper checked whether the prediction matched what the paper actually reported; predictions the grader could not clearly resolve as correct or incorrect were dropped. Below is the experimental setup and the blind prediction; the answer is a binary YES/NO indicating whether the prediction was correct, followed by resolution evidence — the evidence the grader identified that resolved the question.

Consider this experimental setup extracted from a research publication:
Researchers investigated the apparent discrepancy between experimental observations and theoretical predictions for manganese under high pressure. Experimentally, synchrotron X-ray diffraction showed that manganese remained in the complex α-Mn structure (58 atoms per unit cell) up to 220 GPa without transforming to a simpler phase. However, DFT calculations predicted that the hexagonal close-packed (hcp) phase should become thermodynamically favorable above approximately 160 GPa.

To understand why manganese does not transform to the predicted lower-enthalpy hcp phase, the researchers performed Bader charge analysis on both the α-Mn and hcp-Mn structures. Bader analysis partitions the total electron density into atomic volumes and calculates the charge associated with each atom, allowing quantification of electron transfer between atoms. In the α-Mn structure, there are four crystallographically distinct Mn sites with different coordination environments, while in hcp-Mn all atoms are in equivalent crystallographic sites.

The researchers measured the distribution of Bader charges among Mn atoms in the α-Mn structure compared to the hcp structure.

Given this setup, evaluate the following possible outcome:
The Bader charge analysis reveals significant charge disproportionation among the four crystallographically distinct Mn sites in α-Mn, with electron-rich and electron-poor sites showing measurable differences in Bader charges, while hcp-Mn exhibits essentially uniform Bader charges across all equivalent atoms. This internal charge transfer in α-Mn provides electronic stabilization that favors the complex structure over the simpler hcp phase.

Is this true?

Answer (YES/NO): YES